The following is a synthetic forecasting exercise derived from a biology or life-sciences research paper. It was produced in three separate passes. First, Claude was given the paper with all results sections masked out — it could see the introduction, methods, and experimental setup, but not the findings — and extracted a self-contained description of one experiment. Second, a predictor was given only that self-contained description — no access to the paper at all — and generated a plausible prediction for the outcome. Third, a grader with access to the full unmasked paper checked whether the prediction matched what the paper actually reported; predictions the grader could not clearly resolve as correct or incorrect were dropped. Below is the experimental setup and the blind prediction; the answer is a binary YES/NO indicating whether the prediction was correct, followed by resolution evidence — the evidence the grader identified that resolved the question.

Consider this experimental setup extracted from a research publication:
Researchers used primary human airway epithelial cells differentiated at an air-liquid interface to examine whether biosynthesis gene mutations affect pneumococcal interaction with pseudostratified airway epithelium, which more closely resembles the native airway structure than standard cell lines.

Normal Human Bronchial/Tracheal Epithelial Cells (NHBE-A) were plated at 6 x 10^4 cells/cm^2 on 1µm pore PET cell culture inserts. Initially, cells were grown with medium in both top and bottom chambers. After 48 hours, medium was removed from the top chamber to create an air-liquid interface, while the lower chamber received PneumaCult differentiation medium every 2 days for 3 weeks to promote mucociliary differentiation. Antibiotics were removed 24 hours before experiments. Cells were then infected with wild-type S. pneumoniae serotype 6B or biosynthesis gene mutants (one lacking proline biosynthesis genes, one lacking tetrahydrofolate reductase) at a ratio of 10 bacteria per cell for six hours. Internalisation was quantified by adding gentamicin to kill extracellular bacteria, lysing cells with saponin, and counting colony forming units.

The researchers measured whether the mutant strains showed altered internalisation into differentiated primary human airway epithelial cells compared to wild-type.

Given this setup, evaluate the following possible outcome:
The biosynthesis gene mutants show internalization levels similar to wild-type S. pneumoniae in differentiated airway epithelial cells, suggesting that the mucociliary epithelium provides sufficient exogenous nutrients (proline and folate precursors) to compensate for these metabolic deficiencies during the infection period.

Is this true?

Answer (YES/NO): NO